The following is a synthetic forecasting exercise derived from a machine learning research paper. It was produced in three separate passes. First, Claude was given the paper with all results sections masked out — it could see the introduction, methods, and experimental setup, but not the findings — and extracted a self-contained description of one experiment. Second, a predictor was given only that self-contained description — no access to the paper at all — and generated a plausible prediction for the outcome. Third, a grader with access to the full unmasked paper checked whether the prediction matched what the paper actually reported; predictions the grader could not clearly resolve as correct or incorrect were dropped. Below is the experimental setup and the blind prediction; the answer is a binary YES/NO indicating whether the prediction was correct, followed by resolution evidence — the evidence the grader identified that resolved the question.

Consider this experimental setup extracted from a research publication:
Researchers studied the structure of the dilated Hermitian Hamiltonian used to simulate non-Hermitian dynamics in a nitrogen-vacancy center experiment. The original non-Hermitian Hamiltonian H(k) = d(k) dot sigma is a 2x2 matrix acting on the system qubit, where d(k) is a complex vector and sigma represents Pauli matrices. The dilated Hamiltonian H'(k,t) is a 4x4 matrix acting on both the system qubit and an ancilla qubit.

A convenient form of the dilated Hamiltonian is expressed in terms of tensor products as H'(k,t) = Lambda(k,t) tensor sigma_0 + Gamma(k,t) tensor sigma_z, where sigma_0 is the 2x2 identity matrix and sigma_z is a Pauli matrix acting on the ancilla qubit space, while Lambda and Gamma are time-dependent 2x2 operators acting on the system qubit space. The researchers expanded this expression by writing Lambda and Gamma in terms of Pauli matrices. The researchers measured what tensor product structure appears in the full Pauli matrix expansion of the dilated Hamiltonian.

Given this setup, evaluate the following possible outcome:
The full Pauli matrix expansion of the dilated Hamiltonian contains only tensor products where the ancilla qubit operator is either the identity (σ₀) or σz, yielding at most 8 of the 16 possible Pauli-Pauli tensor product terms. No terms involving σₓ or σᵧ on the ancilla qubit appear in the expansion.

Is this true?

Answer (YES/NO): YES